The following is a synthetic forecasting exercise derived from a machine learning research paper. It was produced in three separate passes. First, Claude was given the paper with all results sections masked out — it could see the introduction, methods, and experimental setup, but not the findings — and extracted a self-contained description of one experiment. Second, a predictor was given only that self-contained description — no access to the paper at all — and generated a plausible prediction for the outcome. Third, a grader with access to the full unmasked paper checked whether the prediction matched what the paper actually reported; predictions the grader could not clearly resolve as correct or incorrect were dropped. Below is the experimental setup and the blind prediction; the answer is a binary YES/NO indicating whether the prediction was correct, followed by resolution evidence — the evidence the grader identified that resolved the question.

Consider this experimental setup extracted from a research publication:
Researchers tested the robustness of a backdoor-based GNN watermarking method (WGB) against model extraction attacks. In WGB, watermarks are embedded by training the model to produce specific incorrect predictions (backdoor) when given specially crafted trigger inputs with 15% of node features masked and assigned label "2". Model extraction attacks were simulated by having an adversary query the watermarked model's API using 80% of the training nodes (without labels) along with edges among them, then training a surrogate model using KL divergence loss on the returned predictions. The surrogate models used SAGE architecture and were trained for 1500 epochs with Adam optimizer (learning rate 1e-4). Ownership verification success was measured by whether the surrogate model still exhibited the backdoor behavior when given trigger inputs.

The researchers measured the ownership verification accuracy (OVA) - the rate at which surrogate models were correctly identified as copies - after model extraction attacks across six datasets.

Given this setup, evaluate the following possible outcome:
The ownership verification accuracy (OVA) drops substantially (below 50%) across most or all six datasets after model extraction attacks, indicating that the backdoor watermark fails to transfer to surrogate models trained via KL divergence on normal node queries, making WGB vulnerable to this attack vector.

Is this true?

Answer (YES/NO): NO